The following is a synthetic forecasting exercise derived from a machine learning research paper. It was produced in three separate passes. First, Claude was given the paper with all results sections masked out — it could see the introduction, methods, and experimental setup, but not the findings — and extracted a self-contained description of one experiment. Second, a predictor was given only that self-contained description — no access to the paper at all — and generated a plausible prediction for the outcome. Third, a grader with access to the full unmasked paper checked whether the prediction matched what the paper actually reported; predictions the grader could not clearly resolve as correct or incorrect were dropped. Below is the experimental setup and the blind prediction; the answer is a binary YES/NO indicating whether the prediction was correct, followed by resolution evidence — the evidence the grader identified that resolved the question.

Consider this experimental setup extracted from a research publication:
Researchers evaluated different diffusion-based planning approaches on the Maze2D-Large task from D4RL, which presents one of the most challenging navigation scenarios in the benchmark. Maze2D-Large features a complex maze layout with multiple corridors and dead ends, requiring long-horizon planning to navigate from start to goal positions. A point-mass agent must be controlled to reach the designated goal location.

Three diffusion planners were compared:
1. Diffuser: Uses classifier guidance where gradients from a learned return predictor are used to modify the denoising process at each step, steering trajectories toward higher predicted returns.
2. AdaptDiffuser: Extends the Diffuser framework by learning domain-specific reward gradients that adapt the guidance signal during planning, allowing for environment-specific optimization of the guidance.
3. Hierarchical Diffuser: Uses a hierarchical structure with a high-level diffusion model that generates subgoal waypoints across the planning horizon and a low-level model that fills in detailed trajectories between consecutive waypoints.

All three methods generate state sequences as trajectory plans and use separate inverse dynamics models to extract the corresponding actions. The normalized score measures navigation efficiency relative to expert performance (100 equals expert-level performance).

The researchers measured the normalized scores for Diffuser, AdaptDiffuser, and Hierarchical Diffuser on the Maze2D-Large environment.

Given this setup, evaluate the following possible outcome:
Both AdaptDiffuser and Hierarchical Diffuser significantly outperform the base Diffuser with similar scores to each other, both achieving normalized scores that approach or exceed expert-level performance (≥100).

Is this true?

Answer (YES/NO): NO